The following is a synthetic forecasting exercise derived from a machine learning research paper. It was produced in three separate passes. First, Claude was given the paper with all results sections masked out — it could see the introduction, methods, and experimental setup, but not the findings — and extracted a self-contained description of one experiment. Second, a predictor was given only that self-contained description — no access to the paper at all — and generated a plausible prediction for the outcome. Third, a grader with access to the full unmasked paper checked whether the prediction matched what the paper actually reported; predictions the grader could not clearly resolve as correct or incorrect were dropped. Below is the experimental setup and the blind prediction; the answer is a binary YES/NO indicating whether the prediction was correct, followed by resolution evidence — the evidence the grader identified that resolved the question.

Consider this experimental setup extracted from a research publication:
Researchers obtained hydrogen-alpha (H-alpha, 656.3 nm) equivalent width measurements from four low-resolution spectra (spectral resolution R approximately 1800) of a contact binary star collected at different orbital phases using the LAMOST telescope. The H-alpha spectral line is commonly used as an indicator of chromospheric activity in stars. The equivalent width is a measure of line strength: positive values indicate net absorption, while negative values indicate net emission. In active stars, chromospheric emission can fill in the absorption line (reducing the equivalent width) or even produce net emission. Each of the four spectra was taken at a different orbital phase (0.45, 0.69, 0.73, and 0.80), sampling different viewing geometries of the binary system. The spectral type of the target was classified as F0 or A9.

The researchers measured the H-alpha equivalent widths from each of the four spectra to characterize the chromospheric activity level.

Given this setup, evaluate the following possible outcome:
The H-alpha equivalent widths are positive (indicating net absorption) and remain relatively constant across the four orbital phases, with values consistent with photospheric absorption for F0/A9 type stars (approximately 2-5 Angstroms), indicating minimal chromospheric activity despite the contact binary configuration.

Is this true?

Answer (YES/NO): NO